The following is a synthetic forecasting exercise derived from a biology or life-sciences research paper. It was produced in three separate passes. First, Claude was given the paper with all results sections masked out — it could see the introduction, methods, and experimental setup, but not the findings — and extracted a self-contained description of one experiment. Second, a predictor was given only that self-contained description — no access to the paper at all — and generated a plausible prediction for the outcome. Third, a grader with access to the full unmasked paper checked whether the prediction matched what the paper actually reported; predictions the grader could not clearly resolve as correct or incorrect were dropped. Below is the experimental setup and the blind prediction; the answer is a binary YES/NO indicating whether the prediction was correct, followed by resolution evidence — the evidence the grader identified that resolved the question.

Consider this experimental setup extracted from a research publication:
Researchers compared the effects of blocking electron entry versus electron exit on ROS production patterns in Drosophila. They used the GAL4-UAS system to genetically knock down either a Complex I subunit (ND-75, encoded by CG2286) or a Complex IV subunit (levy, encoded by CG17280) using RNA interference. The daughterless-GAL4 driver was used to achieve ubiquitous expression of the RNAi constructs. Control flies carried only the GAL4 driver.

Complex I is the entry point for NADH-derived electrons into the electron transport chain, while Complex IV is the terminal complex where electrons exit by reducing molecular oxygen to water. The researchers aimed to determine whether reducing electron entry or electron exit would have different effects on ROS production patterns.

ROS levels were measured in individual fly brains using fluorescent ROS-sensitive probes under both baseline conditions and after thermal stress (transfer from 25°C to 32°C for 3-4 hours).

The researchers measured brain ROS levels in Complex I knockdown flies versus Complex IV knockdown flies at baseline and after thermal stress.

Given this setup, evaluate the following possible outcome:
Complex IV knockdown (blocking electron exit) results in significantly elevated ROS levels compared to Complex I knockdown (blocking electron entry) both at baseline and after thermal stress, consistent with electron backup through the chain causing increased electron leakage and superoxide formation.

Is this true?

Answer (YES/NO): YES